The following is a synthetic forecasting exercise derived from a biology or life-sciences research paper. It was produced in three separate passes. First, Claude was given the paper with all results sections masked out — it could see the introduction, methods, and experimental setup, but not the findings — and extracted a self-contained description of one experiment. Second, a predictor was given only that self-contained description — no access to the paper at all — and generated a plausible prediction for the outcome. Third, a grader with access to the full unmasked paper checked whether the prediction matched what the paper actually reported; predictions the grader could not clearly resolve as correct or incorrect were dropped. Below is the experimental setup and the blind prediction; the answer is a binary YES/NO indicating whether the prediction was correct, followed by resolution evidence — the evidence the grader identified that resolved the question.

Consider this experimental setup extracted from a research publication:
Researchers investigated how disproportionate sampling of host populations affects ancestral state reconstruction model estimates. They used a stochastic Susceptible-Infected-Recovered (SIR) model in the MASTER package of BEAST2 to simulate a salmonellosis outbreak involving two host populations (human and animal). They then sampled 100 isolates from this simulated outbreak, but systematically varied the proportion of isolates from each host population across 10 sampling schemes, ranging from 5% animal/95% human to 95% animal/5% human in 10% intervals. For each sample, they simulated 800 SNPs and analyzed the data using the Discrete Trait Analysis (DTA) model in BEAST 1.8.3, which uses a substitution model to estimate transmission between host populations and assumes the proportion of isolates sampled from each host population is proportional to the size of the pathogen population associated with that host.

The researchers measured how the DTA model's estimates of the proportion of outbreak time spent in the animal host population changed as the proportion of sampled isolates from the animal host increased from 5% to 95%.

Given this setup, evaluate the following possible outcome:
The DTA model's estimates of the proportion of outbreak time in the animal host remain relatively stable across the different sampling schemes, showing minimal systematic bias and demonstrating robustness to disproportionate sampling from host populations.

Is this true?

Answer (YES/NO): NO